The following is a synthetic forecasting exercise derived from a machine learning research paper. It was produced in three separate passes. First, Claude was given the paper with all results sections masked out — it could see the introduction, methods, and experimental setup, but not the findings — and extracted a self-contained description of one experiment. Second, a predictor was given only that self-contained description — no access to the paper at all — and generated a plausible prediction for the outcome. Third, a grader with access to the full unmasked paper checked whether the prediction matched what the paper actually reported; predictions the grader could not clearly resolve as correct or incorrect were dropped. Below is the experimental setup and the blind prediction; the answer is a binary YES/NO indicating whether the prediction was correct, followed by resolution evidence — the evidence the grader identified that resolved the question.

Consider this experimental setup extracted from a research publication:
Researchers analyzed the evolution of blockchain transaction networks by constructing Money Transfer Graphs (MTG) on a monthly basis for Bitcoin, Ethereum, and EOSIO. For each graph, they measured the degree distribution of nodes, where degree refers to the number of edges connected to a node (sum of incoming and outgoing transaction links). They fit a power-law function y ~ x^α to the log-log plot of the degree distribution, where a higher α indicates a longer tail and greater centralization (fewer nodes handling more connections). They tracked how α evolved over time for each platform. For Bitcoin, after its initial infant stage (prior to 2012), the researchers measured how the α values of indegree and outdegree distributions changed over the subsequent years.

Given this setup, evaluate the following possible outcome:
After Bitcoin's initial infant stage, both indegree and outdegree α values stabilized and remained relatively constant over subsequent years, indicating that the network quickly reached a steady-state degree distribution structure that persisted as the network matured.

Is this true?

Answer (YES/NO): YES